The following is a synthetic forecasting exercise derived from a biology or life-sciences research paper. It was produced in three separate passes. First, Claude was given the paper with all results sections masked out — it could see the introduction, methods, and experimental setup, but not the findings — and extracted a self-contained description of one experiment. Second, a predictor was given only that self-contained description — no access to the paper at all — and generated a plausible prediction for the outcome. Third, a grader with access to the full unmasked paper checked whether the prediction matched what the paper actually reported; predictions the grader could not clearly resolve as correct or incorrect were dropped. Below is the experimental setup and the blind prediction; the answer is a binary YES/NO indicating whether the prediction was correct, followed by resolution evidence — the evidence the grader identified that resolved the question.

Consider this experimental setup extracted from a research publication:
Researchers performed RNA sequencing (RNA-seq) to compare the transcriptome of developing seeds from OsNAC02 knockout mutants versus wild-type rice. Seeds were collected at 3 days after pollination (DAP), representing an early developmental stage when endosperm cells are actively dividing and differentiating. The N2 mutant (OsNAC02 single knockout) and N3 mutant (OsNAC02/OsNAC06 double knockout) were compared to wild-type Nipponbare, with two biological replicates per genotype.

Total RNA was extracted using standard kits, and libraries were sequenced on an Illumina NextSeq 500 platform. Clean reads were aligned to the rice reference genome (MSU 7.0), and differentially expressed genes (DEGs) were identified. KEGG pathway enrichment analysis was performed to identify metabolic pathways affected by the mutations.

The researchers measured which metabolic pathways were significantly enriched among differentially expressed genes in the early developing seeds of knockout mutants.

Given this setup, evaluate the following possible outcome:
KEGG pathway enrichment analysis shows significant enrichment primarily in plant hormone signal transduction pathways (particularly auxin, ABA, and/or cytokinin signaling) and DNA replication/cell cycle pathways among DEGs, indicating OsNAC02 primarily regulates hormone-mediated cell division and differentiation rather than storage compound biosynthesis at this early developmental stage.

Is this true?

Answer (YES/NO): NO